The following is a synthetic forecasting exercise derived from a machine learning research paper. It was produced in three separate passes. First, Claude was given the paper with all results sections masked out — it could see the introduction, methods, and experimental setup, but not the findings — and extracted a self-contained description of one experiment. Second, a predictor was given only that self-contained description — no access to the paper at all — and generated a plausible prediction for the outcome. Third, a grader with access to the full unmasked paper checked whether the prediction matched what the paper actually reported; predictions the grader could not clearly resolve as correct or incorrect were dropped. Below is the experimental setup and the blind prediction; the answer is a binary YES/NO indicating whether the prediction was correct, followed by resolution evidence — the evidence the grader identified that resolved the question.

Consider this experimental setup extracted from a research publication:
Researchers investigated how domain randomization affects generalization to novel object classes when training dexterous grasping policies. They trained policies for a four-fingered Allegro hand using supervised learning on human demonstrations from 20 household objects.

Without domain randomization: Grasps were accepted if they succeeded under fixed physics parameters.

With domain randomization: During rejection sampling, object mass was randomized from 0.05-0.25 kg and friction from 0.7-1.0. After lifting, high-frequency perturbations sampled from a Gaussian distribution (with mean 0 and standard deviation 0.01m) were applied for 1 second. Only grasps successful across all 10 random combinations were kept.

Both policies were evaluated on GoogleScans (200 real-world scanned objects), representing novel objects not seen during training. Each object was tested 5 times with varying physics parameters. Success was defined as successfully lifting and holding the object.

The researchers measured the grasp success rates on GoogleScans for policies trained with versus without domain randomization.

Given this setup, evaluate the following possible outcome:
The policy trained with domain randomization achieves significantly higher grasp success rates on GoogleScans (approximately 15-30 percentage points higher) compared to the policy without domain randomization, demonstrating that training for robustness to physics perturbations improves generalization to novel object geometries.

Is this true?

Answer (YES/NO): YES